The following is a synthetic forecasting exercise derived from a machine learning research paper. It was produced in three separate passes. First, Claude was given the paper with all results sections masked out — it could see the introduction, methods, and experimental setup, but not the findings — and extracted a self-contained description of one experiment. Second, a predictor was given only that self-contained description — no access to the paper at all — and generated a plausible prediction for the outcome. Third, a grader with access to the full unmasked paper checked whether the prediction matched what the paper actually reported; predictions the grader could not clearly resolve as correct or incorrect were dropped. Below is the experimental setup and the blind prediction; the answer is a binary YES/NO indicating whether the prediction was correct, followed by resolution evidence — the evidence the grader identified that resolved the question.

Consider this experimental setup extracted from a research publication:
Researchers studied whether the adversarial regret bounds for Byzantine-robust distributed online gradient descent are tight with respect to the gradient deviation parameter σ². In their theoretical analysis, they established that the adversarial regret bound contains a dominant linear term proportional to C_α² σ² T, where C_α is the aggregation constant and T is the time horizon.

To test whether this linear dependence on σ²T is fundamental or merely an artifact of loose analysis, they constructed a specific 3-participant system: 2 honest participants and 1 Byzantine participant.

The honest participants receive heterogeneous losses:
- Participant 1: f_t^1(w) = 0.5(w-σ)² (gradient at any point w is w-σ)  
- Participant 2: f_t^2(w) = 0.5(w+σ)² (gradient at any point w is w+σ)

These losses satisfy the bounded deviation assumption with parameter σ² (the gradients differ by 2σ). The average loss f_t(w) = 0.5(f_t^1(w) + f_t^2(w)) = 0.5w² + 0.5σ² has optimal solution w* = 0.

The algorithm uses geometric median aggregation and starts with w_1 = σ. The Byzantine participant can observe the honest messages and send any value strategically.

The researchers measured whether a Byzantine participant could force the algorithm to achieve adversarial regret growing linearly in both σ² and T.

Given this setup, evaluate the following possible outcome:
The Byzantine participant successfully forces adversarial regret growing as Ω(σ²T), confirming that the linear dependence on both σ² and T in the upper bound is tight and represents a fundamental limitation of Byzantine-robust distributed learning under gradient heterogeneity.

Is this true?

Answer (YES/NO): YES